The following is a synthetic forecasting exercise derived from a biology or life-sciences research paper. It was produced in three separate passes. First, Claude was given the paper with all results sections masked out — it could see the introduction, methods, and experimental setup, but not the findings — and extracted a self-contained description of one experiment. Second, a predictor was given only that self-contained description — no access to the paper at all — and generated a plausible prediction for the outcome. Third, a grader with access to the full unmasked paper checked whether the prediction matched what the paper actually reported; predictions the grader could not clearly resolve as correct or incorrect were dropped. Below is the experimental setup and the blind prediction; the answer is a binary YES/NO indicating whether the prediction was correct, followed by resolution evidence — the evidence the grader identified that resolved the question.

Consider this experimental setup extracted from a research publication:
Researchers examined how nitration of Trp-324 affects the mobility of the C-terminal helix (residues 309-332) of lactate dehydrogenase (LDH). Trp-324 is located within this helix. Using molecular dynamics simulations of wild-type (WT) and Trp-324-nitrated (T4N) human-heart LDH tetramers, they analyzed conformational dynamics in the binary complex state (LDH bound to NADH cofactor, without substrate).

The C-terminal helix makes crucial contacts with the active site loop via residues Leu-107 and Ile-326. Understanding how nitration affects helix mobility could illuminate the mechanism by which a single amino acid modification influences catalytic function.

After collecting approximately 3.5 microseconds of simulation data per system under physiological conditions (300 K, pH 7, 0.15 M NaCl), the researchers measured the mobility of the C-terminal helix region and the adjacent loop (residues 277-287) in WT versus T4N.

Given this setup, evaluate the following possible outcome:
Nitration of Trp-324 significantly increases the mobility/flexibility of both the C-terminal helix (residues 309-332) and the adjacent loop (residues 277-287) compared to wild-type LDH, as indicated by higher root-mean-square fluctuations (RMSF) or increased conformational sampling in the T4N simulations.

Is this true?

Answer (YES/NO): YES